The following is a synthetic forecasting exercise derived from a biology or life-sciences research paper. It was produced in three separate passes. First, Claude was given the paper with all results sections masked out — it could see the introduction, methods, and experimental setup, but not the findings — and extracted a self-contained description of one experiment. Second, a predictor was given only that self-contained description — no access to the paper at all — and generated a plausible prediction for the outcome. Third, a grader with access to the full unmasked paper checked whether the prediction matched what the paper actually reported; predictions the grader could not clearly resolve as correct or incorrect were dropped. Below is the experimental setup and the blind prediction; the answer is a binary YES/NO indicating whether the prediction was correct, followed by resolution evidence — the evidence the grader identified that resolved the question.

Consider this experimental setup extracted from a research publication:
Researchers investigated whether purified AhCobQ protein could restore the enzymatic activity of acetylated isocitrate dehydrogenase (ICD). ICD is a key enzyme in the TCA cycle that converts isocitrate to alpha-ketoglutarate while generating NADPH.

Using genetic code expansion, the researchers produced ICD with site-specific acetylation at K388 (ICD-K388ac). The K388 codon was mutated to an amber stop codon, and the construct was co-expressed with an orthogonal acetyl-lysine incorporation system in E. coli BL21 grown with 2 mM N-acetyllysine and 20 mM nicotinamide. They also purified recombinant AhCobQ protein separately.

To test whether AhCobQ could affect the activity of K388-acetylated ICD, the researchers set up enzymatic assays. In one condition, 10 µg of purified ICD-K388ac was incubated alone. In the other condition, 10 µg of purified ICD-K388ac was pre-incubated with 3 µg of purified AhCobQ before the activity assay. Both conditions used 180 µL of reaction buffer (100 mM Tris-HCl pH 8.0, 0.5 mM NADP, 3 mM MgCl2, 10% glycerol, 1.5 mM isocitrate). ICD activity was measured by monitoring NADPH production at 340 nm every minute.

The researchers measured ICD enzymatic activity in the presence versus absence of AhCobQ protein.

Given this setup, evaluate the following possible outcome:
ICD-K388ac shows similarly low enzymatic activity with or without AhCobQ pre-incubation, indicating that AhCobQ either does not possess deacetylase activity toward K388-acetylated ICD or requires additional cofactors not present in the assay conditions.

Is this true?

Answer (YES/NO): NO